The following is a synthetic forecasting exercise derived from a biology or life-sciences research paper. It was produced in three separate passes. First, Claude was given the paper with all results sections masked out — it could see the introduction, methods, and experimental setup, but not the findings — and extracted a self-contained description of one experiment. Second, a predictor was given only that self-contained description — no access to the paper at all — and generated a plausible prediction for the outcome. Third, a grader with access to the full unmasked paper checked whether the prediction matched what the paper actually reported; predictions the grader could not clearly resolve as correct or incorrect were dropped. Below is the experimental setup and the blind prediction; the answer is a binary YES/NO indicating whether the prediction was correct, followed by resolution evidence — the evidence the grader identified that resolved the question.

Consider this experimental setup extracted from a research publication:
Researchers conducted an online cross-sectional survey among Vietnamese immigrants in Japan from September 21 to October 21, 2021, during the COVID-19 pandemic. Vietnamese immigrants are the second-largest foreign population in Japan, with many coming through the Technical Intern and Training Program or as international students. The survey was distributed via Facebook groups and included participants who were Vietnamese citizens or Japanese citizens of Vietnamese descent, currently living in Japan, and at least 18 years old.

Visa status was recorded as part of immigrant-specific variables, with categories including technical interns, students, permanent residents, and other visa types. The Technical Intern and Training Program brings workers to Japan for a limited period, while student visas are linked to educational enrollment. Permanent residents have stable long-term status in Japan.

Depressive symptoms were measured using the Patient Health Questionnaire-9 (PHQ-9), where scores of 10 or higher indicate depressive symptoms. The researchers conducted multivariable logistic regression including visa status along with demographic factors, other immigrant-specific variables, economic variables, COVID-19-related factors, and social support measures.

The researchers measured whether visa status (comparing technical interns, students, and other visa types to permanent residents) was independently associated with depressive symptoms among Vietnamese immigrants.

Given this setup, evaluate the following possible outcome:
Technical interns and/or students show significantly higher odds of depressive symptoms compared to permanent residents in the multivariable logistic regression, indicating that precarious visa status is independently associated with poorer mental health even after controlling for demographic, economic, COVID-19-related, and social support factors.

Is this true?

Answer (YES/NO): NO